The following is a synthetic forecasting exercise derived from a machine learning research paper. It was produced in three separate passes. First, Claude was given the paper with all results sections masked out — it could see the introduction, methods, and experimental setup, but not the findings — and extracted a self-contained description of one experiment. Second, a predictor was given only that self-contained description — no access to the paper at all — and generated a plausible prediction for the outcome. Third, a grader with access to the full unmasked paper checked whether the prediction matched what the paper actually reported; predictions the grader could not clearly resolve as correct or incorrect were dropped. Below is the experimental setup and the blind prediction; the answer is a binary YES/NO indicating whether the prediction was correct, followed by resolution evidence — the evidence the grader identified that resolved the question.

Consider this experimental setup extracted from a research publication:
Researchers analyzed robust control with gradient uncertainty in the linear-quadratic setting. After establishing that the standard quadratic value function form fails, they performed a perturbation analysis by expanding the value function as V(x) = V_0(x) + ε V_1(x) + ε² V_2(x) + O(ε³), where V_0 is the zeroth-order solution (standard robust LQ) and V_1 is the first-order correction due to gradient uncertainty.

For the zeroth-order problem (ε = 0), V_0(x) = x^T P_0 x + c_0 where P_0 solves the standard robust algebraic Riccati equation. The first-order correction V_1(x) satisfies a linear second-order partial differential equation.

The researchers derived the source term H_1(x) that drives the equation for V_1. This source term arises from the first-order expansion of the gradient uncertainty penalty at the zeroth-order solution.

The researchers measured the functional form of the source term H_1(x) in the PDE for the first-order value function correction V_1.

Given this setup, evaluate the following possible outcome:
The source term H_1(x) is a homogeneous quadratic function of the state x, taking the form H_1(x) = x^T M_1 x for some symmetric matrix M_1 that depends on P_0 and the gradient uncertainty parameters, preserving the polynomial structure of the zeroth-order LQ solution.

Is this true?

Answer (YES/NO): NO